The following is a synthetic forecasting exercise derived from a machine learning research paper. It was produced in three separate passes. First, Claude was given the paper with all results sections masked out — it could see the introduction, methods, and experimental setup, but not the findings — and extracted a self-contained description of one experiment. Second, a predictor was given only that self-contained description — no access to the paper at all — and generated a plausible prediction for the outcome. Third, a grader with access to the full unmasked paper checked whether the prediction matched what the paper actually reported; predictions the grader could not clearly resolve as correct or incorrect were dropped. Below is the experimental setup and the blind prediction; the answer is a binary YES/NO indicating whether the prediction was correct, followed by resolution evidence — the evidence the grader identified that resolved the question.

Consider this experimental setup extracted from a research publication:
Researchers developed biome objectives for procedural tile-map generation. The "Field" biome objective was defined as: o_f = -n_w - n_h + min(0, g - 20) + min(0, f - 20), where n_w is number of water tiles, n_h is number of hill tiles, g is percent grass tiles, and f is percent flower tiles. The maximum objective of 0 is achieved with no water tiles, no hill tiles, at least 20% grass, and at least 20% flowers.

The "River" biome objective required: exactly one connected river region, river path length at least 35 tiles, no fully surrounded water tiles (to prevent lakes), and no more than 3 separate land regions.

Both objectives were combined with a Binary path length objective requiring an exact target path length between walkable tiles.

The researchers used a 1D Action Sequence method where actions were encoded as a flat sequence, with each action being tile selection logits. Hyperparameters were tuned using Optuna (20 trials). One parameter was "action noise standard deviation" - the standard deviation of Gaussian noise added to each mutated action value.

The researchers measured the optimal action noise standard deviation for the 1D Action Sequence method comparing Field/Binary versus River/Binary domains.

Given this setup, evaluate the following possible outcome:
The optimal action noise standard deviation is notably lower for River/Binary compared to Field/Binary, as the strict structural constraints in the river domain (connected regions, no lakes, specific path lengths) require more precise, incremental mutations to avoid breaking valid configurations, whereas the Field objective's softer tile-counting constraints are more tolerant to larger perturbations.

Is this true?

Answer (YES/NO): YES